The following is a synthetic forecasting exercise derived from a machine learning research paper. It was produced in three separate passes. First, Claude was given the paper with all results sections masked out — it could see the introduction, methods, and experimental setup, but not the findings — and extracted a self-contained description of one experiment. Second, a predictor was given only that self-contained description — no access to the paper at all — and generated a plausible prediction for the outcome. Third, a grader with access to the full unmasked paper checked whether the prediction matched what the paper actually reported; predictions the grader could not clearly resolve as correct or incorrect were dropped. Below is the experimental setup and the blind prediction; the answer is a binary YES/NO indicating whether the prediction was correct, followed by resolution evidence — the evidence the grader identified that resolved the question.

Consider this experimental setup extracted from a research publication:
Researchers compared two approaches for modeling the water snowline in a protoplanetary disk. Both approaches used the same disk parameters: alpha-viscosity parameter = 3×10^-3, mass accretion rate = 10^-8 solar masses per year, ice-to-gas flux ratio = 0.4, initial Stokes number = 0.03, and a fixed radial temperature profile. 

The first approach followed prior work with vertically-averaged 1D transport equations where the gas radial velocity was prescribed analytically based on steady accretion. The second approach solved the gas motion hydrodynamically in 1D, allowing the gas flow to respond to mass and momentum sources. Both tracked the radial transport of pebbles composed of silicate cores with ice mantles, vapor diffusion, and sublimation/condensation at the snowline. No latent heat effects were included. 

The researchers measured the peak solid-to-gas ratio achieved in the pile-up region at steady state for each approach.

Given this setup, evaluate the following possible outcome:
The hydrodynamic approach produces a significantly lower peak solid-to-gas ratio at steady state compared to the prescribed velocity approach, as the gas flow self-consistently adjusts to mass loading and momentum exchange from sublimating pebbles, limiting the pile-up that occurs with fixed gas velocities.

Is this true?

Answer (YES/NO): NO